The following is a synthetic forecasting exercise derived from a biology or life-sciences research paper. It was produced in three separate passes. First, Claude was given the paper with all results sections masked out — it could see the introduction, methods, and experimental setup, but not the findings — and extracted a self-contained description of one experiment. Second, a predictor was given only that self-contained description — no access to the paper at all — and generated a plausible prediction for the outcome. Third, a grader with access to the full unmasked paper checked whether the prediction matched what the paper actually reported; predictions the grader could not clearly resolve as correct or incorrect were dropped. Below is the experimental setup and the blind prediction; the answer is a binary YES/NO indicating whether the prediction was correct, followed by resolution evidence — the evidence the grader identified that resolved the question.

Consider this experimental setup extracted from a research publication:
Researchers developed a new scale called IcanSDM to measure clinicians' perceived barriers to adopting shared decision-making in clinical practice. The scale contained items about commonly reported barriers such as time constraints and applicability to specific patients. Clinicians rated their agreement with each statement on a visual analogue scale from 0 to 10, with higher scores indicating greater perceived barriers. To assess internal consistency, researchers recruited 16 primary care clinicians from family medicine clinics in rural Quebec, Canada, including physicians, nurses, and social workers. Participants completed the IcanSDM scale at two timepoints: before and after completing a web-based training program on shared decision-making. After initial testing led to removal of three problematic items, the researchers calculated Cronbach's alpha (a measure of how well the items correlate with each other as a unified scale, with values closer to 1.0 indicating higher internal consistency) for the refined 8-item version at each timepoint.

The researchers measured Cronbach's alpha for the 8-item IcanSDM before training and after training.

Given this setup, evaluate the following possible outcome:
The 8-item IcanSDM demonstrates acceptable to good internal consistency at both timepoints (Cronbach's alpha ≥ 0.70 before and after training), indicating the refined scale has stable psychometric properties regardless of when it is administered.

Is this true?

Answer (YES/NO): NO